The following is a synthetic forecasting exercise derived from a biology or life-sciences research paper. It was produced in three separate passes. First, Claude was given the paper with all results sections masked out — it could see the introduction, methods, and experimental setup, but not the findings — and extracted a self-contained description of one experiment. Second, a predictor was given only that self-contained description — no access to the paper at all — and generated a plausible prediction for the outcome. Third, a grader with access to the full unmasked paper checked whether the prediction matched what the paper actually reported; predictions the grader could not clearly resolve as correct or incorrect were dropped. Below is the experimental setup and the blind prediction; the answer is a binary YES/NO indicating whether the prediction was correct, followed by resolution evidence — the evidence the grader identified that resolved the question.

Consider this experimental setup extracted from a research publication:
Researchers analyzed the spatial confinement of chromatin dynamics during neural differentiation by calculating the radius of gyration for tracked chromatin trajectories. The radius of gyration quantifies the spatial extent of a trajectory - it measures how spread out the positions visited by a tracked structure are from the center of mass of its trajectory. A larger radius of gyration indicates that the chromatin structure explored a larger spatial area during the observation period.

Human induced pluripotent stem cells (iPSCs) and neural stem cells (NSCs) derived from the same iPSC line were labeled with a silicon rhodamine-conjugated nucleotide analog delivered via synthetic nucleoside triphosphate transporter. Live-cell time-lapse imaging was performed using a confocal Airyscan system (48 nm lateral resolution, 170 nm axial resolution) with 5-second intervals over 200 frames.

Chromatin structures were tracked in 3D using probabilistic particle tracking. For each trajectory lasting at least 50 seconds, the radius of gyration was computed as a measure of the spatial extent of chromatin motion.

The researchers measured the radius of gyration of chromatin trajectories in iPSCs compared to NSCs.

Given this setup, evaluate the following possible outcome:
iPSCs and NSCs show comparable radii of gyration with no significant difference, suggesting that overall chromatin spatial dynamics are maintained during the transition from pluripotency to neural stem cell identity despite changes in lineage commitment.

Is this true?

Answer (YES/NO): NO